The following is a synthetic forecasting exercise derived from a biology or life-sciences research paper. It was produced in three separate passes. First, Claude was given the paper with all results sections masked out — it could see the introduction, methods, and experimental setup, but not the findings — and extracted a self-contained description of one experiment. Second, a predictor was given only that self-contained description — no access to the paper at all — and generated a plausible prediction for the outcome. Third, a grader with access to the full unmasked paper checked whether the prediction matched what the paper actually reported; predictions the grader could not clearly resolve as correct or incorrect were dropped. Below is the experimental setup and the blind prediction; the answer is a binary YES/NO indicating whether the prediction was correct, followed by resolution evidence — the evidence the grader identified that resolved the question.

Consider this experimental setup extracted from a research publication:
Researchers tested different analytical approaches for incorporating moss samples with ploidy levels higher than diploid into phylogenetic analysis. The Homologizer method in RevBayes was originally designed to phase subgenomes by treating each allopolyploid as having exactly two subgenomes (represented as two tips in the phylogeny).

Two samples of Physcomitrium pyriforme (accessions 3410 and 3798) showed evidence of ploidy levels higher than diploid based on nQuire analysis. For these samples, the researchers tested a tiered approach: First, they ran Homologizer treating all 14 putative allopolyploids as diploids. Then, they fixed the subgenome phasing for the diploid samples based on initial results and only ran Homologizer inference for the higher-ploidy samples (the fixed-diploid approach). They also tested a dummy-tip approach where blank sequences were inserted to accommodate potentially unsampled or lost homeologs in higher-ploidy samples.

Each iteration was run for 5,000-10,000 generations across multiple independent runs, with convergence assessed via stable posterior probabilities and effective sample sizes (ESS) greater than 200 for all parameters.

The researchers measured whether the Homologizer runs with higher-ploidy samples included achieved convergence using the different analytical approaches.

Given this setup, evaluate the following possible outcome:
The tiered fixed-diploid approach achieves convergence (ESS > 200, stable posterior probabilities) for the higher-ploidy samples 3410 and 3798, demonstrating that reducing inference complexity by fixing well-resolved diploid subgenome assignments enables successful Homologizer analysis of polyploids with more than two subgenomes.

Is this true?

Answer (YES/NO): NO